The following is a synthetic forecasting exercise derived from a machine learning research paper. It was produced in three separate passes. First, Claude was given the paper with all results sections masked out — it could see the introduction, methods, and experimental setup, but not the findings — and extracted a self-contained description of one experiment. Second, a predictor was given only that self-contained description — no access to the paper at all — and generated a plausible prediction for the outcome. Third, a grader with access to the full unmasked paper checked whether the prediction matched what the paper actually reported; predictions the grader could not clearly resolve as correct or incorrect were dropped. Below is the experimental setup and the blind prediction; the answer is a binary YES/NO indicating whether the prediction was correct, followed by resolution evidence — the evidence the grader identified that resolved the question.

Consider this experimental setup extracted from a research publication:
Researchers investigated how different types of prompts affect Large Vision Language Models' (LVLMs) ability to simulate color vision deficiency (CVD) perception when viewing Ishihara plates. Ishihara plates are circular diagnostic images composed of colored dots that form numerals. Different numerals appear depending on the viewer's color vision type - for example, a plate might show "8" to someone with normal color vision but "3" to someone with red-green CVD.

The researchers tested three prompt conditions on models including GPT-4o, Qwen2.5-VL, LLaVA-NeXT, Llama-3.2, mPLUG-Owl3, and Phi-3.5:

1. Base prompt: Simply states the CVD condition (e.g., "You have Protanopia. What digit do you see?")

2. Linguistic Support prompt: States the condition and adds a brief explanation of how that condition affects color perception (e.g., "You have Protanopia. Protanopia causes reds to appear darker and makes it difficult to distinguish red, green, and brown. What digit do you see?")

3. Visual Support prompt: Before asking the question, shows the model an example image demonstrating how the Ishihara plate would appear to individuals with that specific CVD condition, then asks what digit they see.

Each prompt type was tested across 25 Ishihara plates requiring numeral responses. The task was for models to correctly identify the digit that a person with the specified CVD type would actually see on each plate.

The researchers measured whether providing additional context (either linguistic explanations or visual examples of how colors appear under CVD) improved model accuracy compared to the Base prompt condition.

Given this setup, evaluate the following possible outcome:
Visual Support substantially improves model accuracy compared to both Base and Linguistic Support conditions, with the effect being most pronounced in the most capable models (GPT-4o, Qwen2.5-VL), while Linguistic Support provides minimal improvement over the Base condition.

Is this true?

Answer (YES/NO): NO